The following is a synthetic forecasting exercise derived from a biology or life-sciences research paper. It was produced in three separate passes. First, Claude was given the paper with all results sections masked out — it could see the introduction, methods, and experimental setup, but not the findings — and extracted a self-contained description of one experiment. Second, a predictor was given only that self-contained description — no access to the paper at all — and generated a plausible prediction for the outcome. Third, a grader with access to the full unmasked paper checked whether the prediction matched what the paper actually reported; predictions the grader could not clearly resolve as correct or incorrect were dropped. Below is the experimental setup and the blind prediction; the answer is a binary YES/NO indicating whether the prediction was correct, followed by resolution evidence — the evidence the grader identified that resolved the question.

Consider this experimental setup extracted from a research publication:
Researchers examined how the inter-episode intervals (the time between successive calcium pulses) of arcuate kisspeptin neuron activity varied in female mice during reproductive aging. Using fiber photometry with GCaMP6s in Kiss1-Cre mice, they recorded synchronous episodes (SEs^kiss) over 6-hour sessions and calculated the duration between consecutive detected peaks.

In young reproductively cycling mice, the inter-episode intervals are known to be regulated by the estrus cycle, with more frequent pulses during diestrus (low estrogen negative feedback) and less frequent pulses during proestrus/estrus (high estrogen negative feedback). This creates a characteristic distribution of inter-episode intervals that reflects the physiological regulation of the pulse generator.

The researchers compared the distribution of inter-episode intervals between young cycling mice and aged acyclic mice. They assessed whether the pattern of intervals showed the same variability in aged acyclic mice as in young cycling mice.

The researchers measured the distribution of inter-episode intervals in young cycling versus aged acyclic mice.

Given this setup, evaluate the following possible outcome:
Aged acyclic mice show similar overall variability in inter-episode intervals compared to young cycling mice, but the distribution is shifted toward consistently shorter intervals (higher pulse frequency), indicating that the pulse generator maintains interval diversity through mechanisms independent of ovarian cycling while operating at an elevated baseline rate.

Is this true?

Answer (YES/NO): NO